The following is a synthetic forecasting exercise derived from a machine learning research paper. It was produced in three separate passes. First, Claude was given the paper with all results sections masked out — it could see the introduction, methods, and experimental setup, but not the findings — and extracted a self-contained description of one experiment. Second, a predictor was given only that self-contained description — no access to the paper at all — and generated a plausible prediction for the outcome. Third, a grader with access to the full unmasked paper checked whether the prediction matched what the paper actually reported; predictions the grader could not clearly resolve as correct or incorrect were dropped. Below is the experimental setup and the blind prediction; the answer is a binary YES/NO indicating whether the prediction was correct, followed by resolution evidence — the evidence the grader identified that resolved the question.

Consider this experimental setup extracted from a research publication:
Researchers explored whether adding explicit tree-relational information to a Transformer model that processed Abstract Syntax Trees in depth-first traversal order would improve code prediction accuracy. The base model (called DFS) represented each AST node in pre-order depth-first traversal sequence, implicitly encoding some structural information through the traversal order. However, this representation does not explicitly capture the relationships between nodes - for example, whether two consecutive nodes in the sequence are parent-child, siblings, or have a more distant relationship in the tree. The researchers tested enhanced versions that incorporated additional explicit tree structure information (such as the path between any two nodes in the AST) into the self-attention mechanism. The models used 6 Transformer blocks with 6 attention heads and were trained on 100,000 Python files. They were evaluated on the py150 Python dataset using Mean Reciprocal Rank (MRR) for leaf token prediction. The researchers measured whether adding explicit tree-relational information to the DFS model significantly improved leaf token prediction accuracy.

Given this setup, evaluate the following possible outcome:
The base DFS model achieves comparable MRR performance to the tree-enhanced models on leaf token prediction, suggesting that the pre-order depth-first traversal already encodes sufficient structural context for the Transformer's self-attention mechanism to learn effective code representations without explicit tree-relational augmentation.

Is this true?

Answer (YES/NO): YES